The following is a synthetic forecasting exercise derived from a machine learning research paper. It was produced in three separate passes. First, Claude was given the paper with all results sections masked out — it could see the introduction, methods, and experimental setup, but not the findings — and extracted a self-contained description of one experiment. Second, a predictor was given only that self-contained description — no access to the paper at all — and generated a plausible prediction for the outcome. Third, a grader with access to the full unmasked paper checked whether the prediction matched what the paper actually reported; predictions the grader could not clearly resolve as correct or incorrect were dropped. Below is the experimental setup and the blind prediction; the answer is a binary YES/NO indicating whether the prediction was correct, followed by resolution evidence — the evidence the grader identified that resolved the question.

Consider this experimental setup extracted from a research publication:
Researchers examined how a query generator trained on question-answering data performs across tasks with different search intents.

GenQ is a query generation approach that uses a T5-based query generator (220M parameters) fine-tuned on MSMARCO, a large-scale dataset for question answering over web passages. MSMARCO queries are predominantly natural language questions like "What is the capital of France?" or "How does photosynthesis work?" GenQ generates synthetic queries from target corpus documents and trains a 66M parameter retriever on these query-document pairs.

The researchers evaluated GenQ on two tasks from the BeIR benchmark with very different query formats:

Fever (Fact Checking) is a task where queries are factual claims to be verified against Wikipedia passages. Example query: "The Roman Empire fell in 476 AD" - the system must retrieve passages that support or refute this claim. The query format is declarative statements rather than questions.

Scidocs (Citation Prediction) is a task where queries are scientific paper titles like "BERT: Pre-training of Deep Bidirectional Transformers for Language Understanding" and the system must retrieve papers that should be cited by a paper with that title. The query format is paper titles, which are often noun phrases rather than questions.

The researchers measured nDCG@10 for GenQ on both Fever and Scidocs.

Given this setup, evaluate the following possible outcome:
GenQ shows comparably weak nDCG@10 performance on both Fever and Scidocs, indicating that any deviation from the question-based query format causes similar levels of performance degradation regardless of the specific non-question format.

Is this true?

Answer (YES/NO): NO